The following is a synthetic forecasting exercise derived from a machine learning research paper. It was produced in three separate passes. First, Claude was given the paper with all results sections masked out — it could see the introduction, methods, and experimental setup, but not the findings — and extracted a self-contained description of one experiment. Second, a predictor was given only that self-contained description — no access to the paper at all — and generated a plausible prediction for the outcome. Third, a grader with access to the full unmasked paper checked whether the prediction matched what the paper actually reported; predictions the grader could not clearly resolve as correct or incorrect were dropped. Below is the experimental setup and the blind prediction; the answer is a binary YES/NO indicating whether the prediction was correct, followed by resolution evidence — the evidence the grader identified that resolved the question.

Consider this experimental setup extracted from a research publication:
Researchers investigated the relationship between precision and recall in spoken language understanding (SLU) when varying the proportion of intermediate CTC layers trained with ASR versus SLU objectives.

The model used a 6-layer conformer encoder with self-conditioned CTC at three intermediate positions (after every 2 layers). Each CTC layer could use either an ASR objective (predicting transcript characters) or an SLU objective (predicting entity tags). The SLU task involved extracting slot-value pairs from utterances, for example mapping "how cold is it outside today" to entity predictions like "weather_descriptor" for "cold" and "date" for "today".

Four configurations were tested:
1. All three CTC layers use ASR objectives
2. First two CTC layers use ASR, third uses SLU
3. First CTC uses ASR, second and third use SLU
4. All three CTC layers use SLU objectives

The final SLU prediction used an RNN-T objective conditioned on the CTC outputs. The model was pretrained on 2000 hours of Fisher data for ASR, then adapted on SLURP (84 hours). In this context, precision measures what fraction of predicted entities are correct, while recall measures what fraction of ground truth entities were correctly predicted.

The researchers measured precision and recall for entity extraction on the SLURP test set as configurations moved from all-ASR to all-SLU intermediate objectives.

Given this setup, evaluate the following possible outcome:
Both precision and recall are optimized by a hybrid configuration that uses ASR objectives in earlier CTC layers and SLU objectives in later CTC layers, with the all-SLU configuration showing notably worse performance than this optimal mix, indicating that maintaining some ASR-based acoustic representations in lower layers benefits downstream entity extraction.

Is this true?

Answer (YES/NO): NO